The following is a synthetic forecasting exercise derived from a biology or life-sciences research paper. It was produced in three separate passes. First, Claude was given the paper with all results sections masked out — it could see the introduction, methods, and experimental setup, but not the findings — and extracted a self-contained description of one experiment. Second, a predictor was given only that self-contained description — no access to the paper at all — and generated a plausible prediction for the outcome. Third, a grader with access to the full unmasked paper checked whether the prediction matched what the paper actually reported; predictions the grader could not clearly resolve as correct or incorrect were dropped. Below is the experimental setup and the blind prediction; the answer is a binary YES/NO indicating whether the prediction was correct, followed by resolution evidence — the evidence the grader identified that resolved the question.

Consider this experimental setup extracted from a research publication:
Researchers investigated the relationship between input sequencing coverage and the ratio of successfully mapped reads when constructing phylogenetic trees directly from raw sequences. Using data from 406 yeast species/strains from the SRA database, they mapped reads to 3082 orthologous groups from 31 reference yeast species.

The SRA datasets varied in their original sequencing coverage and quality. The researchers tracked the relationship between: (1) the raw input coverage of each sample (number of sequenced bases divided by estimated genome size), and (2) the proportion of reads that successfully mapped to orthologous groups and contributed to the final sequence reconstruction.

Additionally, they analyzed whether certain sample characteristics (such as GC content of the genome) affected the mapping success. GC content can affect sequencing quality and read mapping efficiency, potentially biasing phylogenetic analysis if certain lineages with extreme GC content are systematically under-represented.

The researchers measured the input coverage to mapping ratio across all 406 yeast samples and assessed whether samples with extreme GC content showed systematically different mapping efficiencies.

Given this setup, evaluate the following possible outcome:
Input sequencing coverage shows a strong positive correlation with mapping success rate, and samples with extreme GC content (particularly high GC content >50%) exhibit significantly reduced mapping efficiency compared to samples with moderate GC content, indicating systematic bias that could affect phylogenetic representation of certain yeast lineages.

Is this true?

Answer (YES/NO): NO